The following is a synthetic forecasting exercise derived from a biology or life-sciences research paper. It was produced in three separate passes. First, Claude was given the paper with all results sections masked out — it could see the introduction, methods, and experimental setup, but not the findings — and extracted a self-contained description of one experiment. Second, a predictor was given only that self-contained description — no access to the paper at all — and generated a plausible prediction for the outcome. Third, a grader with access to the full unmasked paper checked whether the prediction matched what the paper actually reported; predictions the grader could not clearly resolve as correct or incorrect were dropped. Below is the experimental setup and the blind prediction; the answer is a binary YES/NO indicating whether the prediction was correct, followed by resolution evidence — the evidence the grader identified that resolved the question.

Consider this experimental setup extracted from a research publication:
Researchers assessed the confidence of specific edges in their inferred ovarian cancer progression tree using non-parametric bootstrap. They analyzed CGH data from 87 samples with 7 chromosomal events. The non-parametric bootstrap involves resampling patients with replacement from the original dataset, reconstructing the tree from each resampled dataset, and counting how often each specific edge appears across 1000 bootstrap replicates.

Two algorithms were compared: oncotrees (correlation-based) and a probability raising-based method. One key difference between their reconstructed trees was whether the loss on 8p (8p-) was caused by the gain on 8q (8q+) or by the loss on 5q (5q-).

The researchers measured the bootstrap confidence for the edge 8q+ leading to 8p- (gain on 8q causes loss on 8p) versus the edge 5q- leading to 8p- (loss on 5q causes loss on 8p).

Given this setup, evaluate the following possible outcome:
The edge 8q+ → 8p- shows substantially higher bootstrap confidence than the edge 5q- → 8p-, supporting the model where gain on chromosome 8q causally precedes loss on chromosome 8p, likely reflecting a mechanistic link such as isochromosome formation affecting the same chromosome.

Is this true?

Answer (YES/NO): YES